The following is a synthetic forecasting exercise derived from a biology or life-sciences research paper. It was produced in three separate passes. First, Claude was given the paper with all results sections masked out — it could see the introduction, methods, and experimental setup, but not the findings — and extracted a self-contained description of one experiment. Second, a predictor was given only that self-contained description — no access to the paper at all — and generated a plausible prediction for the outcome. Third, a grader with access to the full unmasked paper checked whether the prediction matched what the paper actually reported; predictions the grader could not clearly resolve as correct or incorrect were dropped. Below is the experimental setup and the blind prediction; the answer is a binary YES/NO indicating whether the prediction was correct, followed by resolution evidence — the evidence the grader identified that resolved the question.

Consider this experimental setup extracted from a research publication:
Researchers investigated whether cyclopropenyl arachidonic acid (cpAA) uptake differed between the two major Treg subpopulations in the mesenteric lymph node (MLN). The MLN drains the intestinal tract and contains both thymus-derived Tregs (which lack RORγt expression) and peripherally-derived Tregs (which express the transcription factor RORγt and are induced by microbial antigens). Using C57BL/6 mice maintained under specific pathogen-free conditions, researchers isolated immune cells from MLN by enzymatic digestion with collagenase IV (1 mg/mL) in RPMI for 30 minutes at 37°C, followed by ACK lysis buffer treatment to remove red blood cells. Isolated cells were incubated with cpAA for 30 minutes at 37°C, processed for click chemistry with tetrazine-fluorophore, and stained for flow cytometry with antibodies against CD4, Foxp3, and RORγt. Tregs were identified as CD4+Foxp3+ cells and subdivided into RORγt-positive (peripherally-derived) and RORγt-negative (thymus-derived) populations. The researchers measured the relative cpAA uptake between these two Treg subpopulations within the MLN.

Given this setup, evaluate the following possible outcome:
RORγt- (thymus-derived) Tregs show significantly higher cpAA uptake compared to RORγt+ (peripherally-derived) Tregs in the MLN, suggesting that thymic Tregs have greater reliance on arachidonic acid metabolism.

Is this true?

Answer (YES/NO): NO